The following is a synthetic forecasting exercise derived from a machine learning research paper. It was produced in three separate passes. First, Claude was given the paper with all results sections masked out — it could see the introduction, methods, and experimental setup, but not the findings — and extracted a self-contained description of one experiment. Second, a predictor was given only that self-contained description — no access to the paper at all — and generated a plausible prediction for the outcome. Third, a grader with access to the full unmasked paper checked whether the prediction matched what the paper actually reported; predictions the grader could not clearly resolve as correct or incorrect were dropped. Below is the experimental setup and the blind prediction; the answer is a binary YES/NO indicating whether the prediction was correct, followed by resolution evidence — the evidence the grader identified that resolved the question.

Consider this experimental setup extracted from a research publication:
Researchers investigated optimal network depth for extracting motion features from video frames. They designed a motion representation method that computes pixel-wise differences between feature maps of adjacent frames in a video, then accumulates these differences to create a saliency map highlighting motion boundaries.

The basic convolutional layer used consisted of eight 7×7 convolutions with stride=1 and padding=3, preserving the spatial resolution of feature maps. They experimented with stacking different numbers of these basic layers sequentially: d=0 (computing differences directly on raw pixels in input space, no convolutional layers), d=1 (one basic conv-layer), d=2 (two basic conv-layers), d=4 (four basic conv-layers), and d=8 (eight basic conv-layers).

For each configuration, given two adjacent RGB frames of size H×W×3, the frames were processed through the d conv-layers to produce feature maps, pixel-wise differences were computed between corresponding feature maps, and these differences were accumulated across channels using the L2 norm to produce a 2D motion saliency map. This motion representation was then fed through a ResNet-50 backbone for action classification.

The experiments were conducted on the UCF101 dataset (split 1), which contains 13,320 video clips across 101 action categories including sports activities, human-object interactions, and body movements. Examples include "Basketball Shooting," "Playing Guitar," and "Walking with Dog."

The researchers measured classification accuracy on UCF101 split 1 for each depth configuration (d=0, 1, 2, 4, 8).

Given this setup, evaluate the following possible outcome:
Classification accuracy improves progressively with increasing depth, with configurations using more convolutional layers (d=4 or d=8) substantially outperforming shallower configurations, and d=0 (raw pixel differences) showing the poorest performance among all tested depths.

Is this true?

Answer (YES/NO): NO